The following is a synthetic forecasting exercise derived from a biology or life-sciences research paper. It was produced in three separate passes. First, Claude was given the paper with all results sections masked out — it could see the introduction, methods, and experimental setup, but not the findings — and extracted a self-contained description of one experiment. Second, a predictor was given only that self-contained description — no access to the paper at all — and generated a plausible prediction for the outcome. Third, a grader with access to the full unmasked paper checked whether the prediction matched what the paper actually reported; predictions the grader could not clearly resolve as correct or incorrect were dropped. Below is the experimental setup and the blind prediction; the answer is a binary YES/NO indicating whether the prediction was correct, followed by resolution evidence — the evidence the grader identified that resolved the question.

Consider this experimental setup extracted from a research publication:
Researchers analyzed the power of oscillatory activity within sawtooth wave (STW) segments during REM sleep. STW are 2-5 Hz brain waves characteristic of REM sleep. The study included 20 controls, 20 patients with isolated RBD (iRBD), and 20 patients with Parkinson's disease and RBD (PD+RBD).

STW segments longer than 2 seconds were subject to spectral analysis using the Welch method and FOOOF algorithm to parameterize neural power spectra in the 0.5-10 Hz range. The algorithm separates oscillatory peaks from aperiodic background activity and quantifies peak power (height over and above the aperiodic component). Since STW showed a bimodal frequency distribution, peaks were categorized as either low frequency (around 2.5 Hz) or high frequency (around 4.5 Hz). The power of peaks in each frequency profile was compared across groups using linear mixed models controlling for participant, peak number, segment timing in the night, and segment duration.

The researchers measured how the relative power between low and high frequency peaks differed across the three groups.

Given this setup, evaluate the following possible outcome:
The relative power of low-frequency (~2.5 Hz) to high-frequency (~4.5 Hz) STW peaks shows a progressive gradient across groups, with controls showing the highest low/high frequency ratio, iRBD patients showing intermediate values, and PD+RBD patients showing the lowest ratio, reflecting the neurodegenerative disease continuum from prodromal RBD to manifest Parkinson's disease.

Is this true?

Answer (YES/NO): NO